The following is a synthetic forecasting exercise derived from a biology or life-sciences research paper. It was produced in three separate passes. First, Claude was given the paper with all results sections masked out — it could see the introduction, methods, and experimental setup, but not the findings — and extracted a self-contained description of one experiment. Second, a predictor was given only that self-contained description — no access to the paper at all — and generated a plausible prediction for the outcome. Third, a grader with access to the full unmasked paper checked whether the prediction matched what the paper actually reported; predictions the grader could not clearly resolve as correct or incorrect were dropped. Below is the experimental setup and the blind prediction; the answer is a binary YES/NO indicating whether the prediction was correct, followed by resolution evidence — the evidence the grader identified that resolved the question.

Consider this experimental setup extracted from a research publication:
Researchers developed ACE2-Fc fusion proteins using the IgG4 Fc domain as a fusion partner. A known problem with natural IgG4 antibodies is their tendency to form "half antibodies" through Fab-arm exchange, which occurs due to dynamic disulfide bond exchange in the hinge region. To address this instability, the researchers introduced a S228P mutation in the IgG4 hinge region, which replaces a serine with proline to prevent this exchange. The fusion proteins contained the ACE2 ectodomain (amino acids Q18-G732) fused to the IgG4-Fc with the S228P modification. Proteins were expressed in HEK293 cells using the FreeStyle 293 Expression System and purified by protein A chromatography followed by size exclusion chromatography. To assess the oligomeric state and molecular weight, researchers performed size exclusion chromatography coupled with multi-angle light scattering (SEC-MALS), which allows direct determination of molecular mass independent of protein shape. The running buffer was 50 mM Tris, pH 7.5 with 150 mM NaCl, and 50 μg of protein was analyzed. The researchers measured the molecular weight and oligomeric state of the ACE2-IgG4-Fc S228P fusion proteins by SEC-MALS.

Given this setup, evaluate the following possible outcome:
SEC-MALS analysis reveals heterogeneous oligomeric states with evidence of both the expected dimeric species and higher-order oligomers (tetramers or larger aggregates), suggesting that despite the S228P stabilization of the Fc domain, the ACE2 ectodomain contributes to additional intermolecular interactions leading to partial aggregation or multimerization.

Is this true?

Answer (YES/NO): NO